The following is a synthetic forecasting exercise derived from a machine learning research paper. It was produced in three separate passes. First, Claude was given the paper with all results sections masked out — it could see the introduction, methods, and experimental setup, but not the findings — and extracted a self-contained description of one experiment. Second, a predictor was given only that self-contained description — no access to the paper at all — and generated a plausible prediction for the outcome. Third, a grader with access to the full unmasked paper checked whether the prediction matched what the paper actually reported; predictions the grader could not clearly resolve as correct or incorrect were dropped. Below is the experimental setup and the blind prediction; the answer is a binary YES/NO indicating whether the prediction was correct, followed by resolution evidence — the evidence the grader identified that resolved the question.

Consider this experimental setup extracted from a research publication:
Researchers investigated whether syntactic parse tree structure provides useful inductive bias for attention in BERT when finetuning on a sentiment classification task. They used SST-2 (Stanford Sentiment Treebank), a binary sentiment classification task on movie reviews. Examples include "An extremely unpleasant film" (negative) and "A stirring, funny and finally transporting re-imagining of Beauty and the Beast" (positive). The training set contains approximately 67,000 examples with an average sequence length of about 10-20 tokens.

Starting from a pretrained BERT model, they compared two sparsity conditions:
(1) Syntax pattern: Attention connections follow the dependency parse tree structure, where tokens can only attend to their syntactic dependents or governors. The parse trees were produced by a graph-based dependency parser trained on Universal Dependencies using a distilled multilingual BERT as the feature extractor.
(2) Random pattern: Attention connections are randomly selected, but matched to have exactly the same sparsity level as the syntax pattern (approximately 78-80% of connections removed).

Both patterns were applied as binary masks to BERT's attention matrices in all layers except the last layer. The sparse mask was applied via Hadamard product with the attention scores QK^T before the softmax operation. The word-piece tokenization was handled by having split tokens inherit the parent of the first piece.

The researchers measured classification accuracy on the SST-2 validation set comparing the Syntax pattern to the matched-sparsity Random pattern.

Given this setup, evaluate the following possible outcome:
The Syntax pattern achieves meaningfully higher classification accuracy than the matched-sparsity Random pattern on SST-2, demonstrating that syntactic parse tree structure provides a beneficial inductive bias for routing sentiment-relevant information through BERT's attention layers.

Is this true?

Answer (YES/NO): NO